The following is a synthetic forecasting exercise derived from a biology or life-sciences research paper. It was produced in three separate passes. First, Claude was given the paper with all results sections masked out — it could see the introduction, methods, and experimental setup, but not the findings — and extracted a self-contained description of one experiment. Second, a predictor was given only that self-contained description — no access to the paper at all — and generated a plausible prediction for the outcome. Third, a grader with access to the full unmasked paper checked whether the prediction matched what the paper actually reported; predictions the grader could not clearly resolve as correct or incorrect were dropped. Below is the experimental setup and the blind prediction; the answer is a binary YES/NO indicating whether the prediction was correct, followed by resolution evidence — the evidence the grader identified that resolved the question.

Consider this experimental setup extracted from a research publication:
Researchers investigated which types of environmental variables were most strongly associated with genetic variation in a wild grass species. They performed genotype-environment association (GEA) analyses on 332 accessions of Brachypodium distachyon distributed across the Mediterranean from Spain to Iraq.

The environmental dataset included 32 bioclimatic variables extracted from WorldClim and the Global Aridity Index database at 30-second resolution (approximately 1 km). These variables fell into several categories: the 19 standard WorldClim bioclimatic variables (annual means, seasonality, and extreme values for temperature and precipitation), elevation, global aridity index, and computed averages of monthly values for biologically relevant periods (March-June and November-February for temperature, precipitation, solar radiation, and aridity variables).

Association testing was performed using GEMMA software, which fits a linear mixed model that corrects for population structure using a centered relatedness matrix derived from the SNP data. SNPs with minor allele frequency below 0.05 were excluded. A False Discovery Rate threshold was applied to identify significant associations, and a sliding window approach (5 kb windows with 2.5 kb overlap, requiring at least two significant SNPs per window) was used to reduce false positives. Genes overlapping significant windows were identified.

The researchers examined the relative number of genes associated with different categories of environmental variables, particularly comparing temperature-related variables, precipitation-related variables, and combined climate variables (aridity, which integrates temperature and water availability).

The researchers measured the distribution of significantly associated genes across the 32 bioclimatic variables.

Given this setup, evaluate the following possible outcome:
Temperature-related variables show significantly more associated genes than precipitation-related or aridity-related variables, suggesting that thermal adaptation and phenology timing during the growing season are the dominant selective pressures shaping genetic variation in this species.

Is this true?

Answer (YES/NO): NO